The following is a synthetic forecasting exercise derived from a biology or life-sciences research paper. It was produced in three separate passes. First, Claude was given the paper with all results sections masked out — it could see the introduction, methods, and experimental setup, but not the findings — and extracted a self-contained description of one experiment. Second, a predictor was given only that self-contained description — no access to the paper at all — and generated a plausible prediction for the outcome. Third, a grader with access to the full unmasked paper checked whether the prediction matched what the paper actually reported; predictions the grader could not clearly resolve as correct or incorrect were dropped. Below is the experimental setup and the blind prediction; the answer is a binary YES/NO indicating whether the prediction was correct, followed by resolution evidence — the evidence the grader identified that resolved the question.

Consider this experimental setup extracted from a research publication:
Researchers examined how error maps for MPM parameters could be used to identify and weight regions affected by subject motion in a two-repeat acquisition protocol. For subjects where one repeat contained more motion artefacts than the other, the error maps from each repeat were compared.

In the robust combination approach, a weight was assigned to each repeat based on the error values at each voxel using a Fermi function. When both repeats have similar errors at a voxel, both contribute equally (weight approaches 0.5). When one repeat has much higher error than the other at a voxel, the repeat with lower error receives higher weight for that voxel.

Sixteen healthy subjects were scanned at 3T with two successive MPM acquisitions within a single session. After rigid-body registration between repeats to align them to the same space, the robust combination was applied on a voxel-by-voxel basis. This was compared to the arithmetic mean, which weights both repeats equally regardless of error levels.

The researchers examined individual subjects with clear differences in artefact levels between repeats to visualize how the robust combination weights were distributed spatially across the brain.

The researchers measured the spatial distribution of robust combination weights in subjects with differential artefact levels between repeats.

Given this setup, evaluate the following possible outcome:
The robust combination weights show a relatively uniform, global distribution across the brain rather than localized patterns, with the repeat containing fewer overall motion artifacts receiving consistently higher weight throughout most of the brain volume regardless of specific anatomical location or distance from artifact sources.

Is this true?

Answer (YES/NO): NO